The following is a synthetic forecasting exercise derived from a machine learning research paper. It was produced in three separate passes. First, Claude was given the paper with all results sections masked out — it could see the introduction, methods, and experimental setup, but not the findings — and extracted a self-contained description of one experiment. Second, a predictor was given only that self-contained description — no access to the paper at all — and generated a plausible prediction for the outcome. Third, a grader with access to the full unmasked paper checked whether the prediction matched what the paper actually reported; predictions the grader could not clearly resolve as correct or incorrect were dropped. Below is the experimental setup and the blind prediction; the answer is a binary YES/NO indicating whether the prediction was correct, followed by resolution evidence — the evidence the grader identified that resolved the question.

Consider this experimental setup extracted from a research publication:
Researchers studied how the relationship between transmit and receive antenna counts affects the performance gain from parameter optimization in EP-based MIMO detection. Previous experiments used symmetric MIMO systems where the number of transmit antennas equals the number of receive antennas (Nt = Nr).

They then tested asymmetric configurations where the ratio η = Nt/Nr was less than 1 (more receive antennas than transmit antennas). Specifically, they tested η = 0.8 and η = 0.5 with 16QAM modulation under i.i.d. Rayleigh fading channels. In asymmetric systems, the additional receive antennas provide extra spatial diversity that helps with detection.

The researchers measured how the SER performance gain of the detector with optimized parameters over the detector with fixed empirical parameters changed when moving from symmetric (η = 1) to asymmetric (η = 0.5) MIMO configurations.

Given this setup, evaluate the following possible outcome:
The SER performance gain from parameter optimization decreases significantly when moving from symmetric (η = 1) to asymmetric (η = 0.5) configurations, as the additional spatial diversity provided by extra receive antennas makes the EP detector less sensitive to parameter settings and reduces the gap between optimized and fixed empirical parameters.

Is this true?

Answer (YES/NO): NO